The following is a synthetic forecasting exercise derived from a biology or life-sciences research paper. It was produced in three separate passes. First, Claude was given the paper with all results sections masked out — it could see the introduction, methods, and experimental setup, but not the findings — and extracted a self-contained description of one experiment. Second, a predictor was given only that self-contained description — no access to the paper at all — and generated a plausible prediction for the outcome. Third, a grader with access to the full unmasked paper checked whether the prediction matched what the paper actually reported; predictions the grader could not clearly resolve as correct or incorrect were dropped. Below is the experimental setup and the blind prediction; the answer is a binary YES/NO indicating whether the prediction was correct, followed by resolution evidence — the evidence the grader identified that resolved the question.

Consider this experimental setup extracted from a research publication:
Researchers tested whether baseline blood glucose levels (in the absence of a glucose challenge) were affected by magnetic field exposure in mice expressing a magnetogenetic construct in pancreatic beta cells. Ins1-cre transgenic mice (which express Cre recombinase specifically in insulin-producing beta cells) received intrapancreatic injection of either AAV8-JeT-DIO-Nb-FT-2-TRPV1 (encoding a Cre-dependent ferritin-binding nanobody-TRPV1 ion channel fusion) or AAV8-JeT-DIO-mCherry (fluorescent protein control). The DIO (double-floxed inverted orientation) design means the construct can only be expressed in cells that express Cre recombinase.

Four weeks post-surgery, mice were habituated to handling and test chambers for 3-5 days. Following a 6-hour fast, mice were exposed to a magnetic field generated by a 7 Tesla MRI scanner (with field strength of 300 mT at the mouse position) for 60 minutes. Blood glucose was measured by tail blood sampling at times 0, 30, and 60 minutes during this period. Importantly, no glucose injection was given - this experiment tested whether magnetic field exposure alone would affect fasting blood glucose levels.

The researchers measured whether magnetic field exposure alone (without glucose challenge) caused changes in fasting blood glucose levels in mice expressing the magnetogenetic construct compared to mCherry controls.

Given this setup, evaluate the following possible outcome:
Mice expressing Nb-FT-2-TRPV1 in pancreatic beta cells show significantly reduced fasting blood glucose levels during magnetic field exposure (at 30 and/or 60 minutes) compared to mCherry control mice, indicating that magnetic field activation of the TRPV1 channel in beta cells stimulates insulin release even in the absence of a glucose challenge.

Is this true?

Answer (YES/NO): NO